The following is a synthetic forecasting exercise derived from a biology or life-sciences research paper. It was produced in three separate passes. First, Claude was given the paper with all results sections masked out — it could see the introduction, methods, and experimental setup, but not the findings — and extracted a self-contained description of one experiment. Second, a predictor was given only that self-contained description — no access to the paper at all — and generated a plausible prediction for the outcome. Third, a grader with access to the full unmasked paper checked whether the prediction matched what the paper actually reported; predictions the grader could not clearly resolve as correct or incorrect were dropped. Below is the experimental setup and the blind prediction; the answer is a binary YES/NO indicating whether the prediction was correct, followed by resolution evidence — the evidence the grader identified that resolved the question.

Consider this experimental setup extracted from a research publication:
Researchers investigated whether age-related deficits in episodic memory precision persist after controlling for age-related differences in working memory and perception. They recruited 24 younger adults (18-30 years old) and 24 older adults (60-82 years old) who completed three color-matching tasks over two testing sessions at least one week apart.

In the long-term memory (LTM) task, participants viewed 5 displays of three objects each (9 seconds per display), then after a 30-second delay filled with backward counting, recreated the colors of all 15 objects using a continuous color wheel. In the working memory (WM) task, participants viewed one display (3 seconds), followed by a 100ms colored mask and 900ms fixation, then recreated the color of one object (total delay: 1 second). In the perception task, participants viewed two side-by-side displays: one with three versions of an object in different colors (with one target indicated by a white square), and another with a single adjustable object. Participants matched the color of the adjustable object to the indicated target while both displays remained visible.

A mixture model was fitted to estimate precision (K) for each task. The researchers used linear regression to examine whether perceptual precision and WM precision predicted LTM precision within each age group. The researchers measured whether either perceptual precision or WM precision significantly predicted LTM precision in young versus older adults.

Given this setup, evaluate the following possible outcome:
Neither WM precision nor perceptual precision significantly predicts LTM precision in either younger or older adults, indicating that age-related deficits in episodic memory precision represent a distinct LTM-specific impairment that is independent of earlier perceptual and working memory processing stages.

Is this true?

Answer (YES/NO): NO